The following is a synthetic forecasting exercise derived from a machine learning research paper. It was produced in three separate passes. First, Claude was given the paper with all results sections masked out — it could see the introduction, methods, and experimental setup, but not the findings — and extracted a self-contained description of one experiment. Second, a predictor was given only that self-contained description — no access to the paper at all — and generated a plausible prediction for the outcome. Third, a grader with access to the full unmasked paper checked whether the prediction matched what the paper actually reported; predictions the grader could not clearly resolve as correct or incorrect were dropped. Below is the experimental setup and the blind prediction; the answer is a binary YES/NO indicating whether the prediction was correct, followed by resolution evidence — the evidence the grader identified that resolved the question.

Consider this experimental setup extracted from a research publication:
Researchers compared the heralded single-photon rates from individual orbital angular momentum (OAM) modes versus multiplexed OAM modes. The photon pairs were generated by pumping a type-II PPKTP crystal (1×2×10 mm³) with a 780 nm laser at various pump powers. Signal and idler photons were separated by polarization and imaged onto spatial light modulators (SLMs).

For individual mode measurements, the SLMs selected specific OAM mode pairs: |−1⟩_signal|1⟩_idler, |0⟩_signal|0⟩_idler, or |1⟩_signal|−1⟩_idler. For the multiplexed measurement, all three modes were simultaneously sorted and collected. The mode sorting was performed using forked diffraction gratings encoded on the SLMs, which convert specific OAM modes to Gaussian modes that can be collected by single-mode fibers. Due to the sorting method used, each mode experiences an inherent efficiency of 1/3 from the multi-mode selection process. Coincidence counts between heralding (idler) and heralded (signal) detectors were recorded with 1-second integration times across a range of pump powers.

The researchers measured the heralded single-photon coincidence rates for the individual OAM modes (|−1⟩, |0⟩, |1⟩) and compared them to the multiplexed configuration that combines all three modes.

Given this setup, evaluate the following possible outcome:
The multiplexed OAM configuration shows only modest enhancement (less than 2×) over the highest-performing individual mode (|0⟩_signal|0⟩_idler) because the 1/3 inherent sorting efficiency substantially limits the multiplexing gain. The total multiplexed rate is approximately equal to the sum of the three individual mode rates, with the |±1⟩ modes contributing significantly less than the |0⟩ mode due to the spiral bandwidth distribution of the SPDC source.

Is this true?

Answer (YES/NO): NO